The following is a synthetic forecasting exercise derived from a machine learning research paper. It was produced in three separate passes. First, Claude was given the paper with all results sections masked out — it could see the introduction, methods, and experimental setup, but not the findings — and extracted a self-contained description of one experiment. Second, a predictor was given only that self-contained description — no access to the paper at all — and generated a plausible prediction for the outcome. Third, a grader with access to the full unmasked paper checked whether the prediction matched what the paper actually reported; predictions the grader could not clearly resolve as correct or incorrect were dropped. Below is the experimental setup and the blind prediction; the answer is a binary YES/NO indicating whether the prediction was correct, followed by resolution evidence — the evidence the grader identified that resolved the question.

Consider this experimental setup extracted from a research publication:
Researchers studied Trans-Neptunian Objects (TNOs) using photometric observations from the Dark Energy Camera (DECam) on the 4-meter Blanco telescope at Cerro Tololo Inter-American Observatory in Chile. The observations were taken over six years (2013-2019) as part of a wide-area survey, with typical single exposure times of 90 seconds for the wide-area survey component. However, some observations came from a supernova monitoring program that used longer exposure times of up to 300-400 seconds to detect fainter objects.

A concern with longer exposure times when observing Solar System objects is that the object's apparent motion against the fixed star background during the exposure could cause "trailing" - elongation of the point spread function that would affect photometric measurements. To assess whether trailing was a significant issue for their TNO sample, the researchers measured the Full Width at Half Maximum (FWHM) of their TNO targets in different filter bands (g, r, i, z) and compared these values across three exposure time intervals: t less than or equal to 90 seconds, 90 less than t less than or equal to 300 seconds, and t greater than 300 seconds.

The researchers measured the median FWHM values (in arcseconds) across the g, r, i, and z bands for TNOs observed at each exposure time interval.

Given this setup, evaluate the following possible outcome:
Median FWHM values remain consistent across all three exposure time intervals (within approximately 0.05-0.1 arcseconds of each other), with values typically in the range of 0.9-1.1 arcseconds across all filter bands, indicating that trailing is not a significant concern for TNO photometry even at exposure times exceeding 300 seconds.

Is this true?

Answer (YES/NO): NO